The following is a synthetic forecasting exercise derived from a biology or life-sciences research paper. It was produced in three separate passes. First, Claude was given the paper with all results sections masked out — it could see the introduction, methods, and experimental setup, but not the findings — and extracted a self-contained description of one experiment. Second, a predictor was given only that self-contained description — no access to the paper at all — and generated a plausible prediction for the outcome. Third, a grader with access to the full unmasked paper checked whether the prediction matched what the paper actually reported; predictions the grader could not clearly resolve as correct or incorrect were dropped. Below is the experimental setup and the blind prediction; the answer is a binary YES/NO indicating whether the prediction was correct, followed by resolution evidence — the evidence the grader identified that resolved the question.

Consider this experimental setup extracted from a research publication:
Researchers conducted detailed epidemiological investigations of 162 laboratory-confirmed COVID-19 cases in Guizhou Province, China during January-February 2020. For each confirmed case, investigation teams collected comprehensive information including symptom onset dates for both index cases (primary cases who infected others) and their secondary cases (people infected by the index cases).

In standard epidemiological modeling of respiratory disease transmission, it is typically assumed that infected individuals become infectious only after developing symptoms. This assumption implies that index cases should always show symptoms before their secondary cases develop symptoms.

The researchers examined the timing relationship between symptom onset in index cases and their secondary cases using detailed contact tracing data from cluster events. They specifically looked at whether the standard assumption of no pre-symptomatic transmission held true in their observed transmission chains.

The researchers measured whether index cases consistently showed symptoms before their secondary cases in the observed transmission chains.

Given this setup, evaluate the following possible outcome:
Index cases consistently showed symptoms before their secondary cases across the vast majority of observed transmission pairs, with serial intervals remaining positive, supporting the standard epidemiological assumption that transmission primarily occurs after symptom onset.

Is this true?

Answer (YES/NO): NO